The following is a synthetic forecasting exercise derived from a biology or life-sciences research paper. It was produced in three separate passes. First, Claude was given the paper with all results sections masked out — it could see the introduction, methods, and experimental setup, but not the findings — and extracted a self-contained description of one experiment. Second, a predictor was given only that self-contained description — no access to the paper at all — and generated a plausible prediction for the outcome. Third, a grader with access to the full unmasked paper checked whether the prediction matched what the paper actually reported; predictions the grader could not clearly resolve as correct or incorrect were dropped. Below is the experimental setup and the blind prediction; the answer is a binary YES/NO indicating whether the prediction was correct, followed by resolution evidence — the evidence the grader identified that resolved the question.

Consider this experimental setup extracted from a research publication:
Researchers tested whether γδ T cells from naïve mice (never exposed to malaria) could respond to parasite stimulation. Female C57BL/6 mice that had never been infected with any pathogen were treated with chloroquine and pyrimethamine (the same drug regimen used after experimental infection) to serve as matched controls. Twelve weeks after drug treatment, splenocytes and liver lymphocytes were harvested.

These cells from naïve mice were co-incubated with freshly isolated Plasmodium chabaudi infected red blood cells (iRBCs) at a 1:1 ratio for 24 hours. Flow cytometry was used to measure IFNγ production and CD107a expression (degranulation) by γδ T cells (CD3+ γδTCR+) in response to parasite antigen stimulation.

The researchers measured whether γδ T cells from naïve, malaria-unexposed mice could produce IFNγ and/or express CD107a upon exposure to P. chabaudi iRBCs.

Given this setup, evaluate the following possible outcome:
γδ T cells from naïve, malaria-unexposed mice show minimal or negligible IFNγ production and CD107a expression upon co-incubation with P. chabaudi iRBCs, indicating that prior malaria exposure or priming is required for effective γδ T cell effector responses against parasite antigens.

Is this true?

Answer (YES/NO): NO